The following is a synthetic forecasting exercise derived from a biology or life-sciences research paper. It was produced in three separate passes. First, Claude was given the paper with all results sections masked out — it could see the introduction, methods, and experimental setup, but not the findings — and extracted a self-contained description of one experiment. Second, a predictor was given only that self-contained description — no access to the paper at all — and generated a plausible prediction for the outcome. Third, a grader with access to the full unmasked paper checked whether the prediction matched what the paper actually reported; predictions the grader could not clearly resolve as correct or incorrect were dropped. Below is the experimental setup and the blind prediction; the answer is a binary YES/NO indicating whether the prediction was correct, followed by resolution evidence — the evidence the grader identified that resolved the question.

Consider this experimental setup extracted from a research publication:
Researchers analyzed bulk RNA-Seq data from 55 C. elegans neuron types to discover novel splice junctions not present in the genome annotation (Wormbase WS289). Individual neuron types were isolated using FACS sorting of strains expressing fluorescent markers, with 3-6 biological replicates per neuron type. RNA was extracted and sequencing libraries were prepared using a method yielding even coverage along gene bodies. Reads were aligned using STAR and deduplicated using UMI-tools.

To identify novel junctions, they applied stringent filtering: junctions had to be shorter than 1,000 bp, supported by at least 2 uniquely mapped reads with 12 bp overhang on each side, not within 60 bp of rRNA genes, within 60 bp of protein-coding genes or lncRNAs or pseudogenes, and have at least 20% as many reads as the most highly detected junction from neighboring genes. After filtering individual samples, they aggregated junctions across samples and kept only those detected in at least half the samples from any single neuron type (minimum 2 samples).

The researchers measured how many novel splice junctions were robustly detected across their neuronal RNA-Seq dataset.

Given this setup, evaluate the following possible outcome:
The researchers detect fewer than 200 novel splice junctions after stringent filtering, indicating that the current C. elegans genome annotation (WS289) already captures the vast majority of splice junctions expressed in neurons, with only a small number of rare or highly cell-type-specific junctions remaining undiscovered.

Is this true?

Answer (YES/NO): NO